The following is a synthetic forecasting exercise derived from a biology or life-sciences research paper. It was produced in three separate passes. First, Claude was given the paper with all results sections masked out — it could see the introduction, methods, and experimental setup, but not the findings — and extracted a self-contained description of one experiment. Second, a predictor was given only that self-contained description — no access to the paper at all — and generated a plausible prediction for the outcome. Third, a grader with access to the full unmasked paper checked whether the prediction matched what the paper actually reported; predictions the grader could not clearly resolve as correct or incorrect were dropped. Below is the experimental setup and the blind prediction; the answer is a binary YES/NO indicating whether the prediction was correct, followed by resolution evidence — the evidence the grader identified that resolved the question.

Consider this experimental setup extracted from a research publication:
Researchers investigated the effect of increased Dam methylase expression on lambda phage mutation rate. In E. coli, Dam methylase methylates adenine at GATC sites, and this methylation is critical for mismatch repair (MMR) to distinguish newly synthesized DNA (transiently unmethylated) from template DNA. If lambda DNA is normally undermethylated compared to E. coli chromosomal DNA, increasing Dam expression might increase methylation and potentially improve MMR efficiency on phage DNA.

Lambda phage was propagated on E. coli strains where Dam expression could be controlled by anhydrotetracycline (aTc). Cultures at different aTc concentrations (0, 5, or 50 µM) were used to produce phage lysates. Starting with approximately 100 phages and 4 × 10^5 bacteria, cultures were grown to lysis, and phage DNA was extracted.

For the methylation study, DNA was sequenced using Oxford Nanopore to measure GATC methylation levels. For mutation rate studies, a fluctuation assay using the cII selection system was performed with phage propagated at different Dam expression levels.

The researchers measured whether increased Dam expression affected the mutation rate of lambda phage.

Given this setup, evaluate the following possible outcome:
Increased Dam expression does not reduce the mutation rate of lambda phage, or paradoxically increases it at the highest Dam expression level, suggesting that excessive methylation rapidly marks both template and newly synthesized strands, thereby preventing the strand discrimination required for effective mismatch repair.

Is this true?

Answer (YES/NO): NO